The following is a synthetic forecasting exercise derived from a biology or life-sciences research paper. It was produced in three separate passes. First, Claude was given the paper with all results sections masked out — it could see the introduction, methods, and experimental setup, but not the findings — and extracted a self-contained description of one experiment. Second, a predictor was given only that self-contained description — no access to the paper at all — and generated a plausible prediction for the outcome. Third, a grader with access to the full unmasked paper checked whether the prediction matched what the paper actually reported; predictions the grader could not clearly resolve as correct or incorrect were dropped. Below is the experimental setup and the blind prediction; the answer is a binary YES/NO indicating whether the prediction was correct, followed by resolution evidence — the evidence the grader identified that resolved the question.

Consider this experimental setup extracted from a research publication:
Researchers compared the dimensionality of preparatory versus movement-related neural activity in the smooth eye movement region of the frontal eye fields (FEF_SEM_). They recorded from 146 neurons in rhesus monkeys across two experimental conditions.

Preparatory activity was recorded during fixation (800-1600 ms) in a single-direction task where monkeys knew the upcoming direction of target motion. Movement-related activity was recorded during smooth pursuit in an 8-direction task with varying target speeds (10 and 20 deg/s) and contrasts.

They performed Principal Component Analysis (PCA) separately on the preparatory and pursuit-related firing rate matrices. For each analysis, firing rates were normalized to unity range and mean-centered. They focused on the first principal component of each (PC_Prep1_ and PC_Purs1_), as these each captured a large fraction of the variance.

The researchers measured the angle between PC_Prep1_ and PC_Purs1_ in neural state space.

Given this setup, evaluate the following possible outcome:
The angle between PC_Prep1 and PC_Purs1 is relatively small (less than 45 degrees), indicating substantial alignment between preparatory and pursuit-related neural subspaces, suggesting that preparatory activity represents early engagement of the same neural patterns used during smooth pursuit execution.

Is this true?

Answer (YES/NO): NO